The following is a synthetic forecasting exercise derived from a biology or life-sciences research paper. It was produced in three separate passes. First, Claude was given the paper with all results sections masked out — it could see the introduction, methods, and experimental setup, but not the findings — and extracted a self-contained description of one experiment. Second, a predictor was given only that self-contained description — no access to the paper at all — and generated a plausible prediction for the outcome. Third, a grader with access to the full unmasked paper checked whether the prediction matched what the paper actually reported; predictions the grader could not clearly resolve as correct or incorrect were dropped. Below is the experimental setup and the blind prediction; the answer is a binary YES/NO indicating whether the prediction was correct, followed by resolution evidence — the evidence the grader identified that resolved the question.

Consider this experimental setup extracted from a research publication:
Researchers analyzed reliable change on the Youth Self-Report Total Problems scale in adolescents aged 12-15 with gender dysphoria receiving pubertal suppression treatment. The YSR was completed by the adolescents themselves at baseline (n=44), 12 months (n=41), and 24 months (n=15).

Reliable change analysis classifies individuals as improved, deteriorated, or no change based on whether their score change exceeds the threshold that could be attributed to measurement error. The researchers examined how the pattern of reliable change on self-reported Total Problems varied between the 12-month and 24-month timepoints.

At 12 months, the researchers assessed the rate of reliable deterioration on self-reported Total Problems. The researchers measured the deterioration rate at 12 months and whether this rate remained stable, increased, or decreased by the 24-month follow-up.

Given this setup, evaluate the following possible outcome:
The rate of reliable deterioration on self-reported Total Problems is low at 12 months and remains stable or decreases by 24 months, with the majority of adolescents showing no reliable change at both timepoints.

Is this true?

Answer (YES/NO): NO